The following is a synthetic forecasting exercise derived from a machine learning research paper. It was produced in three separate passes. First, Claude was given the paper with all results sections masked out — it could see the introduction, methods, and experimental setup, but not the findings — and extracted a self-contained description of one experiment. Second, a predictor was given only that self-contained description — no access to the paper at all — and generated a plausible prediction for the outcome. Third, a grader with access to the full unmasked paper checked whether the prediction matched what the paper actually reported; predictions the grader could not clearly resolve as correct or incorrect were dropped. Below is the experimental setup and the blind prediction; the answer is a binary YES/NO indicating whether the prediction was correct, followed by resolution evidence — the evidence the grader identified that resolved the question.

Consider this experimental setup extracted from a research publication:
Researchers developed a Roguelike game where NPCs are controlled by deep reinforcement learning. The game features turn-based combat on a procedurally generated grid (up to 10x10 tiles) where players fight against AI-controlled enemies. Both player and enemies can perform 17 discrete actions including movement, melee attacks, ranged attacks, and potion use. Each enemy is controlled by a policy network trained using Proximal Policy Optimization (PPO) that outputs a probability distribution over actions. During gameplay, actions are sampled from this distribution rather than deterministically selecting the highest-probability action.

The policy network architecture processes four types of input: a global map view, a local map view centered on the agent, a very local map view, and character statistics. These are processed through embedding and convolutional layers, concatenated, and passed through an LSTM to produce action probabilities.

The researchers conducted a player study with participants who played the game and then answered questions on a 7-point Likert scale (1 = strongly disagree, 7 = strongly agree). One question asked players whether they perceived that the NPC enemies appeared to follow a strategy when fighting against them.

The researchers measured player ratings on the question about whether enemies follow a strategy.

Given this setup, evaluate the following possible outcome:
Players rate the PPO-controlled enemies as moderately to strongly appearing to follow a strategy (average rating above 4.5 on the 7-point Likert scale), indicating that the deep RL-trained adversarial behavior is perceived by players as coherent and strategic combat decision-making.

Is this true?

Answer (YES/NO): YES